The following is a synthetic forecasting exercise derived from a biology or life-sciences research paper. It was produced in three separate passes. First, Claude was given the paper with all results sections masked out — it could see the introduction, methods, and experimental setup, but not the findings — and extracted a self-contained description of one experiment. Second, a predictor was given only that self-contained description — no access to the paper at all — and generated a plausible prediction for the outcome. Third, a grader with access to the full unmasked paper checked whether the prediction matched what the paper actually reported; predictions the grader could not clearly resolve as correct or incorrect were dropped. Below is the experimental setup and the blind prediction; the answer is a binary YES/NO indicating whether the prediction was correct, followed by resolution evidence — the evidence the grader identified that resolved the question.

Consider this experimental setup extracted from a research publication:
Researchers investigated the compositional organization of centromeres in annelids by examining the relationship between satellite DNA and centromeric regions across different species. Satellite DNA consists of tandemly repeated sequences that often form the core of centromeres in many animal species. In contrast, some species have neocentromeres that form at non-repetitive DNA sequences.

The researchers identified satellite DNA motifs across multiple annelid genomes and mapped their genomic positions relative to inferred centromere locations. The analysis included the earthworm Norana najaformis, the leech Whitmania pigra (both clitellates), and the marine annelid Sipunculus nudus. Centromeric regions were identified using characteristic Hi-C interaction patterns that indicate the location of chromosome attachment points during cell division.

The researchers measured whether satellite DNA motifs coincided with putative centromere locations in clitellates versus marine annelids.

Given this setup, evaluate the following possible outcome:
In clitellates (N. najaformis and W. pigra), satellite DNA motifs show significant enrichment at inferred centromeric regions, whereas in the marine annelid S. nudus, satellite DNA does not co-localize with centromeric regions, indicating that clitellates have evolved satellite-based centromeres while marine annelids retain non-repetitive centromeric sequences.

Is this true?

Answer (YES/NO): NO